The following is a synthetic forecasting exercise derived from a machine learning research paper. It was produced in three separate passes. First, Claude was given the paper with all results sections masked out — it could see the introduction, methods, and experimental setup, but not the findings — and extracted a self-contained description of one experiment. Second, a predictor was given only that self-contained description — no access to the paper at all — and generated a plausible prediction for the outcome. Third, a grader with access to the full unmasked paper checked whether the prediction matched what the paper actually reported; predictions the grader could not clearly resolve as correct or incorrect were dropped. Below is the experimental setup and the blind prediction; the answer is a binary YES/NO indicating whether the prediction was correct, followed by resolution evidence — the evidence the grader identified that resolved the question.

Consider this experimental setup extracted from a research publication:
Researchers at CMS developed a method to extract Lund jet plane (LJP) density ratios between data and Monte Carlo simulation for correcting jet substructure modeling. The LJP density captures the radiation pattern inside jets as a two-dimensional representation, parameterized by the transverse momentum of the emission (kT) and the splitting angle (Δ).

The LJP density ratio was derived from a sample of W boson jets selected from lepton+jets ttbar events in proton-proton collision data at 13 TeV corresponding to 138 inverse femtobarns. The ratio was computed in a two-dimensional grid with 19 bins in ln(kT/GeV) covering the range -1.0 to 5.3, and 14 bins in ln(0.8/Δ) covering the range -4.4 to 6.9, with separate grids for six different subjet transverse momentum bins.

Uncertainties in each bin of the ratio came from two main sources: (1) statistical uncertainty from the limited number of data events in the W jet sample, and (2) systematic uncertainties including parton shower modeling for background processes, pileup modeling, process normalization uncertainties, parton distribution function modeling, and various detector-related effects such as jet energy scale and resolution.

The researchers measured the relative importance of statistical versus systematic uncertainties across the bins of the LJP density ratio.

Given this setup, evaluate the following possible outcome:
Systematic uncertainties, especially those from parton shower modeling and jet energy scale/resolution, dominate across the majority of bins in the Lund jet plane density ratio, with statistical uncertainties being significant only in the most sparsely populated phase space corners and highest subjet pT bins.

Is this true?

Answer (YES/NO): NO